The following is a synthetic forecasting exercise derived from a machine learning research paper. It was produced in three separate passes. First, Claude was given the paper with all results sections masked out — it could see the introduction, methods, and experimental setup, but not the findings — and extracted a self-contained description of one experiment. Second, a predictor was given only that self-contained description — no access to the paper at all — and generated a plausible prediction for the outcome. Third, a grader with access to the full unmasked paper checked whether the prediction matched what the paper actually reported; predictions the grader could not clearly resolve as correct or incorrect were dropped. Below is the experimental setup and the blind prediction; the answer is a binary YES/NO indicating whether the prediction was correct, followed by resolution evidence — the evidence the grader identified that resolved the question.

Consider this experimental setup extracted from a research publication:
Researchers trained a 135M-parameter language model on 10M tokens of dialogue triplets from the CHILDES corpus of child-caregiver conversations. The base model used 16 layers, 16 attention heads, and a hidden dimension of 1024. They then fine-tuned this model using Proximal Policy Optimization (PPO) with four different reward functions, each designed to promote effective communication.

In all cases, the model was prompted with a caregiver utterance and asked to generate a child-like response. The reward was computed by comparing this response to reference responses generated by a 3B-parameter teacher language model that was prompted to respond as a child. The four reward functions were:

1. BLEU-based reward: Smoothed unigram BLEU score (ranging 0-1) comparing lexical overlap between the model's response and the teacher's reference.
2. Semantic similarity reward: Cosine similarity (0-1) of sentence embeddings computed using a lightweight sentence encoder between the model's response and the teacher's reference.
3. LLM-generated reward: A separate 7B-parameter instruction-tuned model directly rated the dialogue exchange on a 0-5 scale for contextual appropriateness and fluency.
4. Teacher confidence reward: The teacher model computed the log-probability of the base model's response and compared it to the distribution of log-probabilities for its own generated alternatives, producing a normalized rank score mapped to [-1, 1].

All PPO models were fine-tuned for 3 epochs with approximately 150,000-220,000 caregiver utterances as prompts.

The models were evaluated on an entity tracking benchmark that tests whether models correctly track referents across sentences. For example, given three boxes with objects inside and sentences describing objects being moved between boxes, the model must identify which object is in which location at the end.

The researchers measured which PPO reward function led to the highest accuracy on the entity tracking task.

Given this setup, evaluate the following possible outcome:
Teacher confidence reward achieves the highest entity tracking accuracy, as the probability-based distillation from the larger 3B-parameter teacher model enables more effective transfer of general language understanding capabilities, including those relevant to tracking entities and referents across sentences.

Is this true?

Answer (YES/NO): NO